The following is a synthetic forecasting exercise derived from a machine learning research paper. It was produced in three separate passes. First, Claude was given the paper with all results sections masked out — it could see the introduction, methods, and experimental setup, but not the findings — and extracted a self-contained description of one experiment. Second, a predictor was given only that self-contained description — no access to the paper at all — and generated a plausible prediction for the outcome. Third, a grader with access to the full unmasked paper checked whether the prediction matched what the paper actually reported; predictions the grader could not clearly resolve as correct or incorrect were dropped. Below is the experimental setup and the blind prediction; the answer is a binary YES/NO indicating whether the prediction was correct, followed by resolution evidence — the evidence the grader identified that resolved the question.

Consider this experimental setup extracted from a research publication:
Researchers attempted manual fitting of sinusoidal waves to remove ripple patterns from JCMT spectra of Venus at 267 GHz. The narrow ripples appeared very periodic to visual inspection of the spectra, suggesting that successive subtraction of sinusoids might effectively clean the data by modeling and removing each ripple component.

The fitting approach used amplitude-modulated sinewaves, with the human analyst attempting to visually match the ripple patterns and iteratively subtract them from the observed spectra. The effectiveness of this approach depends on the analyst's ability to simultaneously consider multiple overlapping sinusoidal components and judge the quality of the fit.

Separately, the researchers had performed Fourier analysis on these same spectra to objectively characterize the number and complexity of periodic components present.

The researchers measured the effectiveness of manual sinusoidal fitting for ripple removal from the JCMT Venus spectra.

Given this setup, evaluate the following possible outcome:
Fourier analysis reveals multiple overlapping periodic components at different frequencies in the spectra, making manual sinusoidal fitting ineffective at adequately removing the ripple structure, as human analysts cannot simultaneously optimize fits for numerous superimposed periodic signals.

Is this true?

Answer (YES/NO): YES